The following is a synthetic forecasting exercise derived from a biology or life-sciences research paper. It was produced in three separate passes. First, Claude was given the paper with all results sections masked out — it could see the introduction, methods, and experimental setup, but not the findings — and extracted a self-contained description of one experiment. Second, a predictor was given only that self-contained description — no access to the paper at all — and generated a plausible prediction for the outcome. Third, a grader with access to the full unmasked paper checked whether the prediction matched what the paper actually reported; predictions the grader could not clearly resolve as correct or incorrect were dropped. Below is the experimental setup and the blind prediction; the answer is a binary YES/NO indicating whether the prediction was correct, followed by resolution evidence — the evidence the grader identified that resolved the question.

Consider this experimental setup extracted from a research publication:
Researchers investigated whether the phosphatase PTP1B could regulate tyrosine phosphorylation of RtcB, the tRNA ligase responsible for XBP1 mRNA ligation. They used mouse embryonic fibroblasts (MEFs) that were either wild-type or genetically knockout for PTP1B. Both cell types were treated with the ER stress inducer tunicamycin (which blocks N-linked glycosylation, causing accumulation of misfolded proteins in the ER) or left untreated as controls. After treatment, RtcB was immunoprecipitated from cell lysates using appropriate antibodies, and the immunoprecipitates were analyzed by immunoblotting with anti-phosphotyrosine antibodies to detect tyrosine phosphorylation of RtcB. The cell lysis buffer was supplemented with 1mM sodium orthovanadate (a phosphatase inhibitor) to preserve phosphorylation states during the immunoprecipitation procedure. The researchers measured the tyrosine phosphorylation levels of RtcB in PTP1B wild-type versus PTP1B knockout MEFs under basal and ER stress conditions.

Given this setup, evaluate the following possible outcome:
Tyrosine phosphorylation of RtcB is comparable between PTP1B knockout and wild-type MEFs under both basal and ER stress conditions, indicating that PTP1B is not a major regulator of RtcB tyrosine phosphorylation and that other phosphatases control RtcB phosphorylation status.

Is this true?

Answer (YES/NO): NO